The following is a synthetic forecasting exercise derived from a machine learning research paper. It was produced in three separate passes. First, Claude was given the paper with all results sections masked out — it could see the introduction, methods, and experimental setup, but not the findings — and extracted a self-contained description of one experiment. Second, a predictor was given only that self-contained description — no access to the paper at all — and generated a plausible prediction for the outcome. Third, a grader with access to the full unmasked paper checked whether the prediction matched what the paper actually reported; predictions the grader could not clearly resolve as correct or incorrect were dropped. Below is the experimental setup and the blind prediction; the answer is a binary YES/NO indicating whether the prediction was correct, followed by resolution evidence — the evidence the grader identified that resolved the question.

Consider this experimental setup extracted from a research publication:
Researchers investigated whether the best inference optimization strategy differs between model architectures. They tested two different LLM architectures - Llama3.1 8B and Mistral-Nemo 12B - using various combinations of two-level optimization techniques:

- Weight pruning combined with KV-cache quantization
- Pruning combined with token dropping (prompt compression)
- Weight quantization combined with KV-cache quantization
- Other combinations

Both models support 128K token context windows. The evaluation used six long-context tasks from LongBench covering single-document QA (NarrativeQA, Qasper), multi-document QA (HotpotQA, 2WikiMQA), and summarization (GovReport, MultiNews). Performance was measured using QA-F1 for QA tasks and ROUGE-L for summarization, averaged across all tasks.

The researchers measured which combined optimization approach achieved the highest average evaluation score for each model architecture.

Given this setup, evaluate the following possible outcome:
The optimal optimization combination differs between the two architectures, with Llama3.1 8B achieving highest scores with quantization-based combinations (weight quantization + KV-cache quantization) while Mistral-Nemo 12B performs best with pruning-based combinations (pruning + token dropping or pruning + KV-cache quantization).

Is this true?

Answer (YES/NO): NO